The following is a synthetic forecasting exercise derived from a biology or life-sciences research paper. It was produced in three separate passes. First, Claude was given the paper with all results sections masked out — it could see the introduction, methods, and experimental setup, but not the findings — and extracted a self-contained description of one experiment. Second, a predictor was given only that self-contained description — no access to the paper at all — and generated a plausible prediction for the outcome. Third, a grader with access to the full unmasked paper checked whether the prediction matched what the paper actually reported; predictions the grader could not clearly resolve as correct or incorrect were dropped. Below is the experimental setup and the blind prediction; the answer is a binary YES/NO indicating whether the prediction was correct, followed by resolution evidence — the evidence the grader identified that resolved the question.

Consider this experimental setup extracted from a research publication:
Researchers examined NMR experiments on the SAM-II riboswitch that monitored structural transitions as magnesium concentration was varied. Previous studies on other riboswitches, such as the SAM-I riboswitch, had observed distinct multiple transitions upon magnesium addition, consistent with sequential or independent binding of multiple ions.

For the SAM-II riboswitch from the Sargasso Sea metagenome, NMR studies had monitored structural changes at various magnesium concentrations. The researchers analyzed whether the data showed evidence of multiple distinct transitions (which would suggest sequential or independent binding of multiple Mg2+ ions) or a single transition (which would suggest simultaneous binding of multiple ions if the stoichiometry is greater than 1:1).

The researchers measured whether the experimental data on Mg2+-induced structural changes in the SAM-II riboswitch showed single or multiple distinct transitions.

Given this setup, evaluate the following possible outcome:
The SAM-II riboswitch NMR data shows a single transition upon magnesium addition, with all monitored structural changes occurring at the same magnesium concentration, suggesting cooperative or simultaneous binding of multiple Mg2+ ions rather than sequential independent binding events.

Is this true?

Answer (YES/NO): NO